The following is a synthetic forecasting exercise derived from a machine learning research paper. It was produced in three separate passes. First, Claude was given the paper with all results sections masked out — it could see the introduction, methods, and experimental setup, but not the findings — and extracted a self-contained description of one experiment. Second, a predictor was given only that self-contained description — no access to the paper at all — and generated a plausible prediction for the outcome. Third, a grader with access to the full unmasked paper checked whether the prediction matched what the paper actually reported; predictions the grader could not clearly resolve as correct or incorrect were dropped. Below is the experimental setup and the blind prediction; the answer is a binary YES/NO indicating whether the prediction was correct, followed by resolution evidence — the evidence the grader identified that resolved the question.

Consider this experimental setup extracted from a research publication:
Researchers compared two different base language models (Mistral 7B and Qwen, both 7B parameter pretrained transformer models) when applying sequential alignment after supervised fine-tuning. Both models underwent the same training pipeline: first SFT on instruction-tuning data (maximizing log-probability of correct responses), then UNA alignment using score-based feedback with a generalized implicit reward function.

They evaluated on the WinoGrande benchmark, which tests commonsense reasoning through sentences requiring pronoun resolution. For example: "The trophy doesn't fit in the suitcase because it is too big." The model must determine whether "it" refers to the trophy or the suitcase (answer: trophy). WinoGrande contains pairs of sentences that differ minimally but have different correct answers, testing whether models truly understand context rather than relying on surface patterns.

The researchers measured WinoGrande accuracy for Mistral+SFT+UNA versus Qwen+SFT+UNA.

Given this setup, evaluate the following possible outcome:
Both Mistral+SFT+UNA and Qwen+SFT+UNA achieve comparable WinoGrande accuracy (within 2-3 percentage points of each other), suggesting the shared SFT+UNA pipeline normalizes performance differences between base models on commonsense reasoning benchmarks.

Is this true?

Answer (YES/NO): YES